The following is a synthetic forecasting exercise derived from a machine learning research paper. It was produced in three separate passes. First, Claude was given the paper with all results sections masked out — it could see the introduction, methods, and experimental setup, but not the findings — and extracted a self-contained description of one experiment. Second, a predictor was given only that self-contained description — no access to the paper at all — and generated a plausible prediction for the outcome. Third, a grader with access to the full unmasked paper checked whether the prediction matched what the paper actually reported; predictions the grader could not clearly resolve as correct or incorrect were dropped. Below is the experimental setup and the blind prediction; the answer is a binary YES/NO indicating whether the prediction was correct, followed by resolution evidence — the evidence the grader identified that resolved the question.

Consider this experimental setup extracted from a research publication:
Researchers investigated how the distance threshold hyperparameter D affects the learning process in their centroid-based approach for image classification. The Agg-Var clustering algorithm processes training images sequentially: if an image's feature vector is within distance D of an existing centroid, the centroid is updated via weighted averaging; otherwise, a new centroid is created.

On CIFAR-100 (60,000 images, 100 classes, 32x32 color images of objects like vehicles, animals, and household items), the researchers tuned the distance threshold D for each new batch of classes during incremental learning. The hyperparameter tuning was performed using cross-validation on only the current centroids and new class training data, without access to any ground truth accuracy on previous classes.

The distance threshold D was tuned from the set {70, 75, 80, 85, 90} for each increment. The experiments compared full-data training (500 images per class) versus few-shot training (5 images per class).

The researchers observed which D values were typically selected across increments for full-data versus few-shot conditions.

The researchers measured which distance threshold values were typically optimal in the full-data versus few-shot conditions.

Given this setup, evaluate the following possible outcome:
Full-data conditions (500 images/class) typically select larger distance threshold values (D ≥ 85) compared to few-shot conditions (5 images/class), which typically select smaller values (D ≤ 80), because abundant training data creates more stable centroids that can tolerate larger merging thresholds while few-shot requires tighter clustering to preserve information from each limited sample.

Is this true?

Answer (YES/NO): NO